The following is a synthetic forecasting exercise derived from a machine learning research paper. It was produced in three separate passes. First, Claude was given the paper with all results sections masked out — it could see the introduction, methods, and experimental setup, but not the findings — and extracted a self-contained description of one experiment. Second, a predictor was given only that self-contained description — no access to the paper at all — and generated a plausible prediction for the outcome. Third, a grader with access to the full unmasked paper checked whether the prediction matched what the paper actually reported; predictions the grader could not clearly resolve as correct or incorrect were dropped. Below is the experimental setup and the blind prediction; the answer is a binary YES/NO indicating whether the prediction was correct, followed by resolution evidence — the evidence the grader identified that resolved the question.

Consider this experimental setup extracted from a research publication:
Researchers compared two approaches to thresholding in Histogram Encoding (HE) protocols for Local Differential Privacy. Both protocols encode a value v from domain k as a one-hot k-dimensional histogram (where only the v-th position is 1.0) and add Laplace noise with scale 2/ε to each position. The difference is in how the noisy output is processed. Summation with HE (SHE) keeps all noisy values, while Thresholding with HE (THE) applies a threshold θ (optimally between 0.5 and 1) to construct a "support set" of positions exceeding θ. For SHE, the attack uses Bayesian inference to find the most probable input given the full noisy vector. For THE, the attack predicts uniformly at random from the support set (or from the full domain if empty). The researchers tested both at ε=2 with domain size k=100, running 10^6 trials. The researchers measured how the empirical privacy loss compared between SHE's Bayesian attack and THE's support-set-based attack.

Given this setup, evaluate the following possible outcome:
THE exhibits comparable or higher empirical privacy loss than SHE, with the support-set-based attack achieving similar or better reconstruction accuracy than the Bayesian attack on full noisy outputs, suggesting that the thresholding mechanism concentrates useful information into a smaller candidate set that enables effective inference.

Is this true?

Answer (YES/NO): YES